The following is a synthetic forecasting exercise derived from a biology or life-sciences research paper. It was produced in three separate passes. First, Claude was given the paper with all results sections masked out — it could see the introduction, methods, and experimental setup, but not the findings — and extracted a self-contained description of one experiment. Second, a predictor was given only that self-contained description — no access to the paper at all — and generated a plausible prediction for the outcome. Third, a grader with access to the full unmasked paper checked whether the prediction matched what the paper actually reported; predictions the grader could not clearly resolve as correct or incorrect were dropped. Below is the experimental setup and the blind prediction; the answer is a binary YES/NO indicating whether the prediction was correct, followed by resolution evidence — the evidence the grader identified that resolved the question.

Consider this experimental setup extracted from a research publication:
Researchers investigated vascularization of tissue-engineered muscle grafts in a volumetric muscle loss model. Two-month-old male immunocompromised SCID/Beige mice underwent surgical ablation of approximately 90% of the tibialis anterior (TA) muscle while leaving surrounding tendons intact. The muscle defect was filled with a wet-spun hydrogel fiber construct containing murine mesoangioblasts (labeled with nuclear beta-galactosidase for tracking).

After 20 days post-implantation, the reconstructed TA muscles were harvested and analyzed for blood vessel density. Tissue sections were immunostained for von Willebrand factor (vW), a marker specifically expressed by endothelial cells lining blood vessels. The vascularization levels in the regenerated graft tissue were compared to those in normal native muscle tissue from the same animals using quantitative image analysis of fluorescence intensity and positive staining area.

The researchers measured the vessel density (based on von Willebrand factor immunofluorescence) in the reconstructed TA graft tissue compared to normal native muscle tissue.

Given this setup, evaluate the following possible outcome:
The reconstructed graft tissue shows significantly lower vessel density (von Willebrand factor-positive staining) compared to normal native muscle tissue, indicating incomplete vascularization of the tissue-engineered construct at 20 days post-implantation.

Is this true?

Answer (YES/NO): NO